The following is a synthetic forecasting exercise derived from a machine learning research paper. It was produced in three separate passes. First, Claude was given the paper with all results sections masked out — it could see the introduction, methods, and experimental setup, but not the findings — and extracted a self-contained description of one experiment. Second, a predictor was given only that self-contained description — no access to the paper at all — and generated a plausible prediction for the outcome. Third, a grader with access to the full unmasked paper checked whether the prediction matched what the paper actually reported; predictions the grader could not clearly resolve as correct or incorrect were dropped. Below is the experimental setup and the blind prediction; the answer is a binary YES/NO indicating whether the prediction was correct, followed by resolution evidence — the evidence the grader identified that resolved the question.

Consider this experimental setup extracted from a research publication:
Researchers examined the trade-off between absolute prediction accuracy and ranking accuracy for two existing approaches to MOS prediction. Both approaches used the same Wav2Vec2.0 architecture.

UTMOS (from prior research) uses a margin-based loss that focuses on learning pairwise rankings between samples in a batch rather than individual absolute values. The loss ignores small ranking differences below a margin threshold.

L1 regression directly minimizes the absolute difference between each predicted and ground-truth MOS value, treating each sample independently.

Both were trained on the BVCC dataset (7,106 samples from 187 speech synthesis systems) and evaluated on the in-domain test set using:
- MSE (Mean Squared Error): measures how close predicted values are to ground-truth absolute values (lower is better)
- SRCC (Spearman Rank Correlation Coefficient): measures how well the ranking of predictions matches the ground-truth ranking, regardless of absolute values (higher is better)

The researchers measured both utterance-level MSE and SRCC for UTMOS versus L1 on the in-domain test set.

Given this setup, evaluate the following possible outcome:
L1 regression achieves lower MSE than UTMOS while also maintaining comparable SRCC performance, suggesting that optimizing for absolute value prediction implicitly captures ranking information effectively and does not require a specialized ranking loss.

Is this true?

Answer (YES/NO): YES